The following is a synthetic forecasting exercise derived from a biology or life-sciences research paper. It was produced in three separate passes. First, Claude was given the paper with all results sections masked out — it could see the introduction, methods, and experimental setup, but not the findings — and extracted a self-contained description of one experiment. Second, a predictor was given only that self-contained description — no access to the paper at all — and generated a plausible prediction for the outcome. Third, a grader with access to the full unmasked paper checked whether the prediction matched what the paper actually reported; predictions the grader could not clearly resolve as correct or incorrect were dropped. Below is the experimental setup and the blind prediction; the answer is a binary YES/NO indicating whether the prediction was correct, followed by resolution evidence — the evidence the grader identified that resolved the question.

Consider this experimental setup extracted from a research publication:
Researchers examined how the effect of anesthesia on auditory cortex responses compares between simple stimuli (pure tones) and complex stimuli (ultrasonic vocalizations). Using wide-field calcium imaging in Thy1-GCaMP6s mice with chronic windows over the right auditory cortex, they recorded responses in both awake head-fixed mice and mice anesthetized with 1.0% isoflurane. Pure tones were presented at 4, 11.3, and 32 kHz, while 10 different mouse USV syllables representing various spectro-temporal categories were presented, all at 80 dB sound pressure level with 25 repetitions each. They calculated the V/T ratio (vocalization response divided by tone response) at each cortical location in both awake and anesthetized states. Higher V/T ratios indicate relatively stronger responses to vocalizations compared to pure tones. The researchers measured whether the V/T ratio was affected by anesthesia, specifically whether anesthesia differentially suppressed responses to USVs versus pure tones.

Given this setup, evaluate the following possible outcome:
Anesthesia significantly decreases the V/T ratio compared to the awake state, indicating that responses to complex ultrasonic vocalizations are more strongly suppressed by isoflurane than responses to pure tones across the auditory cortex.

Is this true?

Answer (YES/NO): NO